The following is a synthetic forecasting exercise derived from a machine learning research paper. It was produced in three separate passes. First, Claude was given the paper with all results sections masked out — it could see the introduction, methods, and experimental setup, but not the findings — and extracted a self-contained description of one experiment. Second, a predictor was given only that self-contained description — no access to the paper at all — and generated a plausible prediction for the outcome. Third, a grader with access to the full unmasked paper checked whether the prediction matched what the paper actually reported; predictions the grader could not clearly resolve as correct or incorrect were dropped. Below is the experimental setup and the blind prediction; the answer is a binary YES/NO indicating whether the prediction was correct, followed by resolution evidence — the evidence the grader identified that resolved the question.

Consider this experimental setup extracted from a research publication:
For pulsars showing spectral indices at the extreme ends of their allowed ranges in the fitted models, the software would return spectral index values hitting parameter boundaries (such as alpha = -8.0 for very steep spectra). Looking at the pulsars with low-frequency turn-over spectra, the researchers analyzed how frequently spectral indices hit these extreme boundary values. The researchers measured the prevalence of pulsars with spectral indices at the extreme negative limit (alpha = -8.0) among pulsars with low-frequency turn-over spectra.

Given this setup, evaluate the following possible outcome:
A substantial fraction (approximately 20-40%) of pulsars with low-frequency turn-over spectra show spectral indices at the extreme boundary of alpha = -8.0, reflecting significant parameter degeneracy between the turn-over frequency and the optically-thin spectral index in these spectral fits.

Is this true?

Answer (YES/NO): NO